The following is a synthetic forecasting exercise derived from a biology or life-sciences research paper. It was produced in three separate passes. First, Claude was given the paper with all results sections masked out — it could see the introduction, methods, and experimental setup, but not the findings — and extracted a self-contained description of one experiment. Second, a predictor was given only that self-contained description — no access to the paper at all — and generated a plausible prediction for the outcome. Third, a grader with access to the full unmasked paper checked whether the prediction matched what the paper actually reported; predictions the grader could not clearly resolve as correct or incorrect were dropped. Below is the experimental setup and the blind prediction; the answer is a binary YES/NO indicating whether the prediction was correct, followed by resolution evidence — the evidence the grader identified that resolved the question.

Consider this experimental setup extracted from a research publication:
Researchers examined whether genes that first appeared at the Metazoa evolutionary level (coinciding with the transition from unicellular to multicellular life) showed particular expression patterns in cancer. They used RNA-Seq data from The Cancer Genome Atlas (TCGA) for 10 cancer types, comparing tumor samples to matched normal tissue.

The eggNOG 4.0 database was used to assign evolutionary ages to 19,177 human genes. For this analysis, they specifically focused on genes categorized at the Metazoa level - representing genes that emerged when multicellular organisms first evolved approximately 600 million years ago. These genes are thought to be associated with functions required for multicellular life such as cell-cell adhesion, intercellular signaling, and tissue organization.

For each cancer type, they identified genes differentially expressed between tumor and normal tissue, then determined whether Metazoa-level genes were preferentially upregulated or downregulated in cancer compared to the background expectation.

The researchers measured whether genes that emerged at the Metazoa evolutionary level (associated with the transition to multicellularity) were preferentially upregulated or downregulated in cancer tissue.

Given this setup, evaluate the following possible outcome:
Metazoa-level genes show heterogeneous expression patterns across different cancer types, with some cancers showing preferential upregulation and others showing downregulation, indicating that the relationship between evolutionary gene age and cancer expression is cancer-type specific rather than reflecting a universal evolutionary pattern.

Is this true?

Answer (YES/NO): NO